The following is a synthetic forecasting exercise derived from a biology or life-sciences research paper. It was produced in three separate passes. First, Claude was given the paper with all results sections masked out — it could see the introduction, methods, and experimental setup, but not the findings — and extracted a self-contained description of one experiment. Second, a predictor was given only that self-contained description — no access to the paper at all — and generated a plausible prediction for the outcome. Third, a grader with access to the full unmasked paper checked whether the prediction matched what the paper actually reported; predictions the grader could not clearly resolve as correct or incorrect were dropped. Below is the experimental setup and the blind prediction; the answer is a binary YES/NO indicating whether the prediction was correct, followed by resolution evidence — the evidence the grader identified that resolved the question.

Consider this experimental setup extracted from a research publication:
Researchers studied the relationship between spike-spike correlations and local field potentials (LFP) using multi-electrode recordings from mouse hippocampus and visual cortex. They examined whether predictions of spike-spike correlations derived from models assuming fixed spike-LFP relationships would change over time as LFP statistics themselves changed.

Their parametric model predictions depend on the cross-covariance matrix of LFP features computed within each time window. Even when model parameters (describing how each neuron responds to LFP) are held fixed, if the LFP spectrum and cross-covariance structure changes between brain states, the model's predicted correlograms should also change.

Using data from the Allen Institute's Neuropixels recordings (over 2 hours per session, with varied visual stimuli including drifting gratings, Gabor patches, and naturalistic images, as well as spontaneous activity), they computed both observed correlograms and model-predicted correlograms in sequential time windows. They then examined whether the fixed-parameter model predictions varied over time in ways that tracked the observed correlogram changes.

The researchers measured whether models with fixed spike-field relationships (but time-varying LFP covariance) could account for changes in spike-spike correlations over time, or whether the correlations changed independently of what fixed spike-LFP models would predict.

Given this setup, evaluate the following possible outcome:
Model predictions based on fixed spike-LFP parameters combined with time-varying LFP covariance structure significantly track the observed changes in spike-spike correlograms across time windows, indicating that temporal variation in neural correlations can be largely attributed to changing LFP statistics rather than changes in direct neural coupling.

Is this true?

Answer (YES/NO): YES